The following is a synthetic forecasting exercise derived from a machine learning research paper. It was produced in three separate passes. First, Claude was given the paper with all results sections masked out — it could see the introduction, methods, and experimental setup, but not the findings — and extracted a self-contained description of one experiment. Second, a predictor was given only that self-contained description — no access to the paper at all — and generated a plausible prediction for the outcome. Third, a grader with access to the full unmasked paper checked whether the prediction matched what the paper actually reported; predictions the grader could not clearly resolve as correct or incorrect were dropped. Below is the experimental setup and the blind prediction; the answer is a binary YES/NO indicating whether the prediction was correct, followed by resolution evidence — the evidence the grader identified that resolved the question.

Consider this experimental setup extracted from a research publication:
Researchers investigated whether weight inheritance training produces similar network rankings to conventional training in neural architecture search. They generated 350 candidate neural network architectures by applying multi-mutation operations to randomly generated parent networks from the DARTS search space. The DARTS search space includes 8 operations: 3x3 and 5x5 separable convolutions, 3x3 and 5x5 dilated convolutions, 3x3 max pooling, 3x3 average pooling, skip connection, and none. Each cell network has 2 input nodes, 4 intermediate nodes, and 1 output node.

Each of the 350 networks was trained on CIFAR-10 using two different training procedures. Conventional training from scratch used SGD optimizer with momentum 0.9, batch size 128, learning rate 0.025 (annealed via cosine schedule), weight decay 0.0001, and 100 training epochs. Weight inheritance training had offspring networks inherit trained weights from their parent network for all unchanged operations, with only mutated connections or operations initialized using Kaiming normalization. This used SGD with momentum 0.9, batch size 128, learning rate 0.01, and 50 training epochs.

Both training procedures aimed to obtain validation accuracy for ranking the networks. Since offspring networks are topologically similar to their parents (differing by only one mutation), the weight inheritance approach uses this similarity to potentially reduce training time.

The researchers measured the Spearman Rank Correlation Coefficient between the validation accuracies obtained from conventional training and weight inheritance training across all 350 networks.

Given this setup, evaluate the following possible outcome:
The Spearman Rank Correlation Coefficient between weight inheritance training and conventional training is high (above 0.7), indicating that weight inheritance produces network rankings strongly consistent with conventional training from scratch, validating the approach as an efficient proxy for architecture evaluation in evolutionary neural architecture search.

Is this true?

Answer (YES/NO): YES